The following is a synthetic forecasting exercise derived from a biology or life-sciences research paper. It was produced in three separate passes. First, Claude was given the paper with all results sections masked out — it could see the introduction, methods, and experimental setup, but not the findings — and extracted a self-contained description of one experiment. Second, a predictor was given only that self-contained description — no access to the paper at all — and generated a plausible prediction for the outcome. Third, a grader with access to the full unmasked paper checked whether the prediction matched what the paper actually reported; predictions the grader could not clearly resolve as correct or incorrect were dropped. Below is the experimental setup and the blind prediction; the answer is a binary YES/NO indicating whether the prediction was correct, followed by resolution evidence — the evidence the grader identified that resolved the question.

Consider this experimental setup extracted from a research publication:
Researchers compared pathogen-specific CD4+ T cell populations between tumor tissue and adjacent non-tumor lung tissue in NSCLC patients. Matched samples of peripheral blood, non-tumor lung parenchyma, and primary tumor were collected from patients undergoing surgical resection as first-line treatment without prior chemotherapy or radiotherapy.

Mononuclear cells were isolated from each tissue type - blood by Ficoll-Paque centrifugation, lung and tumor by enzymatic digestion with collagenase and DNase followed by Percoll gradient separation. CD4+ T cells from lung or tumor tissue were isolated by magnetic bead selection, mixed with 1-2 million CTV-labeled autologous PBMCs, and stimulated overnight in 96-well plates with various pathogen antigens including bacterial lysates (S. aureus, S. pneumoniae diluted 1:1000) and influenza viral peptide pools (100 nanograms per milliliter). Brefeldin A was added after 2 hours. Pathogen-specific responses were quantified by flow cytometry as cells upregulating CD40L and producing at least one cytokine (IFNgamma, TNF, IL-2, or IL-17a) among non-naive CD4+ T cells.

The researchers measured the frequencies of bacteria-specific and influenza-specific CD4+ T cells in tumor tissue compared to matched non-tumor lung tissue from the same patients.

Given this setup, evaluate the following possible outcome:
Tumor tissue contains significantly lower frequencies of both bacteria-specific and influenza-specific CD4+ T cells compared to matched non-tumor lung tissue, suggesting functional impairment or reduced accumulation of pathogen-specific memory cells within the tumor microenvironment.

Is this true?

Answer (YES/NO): NO